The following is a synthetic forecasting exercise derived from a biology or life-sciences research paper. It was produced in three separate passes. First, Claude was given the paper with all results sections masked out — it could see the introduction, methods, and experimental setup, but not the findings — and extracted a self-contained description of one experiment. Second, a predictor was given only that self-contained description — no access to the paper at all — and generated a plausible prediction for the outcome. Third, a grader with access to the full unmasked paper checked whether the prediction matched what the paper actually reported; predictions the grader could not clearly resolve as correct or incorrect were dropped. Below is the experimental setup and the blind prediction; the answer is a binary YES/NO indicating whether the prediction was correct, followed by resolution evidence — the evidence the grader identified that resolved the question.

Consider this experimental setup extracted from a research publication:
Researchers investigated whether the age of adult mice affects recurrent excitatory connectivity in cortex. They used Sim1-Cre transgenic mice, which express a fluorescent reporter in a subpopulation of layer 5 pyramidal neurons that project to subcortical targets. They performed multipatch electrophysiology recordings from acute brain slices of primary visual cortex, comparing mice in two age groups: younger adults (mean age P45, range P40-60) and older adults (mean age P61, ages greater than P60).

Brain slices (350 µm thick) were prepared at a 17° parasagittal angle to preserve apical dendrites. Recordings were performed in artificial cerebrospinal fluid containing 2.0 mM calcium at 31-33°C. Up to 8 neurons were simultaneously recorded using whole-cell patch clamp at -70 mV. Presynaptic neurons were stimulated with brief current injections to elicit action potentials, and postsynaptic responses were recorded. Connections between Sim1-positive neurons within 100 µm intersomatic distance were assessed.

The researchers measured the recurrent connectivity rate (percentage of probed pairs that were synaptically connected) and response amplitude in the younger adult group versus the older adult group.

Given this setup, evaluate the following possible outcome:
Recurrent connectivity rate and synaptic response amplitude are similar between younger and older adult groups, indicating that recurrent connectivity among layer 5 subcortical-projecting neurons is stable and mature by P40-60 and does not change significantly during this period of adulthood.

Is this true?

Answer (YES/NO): YES